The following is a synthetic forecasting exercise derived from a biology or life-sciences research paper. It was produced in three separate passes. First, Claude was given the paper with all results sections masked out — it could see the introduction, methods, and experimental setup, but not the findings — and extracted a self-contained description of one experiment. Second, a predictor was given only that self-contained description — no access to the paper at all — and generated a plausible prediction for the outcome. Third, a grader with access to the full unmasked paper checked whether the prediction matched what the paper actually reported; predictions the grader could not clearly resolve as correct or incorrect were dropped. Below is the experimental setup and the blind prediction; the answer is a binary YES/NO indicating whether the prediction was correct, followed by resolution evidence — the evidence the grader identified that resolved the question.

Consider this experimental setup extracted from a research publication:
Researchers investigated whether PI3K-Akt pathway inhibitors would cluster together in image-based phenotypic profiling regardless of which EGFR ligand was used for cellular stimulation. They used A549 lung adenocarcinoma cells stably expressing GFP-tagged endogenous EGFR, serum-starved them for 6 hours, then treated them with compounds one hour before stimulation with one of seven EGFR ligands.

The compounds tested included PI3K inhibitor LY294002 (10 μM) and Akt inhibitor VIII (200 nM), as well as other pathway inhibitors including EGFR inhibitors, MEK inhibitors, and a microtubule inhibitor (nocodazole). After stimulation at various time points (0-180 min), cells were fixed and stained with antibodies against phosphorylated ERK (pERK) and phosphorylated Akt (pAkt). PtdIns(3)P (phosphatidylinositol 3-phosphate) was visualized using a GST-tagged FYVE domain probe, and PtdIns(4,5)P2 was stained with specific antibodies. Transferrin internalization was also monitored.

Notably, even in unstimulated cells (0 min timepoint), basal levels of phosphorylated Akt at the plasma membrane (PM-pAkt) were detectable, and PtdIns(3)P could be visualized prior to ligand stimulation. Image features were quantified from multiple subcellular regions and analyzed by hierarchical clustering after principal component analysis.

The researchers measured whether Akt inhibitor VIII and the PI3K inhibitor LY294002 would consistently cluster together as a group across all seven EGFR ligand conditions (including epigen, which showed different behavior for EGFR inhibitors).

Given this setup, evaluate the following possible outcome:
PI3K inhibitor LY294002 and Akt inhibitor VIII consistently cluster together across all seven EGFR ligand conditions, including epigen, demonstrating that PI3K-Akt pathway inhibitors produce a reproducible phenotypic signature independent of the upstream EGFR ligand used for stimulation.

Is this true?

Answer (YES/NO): YES